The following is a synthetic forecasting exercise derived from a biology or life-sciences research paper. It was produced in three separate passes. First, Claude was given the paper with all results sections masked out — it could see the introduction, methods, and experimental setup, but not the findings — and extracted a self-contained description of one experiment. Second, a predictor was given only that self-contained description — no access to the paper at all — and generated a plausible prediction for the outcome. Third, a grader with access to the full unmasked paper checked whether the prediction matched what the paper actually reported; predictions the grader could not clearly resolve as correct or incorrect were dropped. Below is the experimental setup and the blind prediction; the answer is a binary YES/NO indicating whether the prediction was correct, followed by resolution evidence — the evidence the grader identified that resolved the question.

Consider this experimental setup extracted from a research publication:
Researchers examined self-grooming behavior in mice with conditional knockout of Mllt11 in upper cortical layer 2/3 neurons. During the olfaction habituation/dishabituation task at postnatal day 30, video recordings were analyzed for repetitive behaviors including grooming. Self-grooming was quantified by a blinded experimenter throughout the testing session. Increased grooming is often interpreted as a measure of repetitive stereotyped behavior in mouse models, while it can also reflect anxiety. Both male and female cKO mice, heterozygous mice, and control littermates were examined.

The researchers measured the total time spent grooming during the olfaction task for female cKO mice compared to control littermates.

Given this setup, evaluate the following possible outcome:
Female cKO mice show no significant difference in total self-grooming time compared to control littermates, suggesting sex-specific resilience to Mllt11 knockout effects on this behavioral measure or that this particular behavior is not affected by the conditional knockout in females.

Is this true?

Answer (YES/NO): YES